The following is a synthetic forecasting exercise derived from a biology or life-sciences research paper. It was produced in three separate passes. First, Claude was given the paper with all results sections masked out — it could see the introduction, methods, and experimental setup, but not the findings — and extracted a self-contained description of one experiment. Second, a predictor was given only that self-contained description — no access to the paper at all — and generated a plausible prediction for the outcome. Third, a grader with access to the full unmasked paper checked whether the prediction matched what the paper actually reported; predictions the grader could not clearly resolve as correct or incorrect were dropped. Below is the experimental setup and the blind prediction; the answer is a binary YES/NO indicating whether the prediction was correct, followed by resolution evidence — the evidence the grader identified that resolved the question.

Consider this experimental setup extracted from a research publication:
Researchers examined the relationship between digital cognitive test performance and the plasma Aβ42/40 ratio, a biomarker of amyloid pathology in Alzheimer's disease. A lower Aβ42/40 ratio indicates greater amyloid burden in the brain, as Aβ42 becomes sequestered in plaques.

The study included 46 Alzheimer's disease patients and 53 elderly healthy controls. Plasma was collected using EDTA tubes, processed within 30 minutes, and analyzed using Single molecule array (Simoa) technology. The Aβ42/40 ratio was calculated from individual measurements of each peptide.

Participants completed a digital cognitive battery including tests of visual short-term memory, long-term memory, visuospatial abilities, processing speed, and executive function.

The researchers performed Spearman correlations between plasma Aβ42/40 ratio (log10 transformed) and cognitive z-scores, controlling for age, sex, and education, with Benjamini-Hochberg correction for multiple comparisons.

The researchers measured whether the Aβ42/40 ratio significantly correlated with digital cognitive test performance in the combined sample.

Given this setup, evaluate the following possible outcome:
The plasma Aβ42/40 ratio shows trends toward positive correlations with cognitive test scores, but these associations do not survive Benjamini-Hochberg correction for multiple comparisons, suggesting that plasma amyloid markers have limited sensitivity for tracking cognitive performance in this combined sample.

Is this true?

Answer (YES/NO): NO